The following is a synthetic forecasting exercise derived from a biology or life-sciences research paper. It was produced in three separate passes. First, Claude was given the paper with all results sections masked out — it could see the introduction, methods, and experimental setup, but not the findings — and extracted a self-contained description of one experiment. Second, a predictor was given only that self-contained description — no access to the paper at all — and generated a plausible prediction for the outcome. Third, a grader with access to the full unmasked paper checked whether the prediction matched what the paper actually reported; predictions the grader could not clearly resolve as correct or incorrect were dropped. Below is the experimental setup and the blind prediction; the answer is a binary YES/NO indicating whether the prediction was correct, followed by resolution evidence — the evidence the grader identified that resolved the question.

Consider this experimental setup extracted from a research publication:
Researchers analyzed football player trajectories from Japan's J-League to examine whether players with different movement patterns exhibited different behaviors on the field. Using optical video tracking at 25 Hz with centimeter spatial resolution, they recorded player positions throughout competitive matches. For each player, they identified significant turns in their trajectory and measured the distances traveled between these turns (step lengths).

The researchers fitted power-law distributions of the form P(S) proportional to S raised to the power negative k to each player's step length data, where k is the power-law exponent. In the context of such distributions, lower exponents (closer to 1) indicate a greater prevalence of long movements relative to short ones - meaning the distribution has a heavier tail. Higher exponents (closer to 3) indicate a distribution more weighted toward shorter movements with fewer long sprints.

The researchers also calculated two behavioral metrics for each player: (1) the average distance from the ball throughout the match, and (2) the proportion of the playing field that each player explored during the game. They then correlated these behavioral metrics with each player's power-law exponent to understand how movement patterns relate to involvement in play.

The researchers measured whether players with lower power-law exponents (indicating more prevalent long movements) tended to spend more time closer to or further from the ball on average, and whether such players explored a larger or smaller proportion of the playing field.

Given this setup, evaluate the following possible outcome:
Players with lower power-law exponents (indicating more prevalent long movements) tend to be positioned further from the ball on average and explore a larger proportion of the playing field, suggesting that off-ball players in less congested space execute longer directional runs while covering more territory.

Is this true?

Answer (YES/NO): NO